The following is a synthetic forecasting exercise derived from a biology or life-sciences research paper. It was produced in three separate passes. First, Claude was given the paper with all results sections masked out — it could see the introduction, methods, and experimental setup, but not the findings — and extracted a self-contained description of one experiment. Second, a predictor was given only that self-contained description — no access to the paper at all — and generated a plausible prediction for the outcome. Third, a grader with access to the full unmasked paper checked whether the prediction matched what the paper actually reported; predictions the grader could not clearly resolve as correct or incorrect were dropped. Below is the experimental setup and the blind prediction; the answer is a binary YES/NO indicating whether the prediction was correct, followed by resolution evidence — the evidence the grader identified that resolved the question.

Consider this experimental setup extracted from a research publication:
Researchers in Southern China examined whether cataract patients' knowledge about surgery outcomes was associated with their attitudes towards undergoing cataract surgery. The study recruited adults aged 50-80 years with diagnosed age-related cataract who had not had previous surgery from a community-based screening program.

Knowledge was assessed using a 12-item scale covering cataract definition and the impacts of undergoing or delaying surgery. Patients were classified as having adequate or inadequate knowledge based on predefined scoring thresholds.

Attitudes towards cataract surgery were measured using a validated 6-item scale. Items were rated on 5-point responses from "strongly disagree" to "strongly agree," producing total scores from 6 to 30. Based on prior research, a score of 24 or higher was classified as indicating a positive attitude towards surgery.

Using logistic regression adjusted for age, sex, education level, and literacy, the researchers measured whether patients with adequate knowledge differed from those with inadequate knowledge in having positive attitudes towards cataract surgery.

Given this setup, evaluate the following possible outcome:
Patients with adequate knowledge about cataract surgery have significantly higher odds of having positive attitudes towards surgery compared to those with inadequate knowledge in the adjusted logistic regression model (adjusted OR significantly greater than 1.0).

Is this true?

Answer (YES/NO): NO